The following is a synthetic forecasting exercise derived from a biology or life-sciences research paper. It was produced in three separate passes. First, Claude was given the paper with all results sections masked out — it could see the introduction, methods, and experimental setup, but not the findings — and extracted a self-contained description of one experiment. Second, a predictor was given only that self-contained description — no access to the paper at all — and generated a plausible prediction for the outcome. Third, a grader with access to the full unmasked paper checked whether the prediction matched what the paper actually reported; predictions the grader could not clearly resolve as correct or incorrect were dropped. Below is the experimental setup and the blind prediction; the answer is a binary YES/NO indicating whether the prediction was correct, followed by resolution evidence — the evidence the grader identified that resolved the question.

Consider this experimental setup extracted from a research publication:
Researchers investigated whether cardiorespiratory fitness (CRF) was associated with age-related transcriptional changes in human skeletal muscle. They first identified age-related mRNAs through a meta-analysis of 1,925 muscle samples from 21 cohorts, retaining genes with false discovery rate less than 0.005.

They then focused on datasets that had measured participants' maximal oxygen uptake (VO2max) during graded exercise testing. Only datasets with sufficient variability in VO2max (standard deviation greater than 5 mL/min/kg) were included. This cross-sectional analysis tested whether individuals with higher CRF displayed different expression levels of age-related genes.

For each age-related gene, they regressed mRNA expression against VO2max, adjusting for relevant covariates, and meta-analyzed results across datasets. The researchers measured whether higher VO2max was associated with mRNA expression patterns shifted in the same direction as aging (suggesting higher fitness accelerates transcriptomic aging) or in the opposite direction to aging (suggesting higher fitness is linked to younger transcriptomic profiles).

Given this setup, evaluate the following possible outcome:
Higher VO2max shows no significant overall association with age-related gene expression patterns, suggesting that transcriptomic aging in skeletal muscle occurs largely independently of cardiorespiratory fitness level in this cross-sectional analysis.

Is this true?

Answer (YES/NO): NO